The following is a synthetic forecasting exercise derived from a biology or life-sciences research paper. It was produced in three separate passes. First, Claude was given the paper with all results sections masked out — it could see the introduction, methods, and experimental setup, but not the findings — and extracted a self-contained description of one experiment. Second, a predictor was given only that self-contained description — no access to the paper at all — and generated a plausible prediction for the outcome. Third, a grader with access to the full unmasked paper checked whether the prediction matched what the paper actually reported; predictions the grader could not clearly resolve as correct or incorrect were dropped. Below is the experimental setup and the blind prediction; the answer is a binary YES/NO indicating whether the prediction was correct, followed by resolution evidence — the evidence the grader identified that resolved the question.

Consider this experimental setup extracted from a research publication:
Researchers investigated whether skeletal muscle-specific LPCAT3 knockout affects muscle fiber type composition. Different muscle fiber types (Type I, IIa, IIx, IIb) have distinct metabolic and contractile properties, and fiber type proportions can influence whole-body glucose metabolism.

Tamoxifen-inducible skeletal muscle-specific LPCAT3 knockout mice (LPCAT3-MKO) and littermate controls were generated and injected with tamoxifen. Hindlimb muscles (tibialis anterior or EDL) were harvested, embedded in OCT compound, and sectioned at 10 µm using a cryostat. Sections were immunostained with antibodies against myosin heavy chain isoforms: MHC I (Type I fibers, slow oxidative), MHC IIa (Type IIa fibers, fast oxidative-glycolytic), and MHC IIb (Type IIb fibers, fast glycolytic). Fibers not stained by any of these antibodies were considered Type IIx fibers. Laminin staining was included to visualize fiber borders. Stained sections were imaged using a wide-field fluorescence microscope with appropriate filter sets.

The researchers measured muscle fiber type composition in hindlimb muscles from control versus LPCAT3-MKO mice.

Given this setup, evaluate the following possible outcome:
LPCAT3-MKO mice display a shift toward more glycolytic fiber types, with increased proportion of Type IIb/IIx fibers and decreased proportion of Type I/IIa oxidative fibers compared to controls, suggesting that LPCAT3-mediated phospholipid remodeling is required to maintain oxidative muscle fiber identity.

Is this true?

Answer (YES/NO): NO